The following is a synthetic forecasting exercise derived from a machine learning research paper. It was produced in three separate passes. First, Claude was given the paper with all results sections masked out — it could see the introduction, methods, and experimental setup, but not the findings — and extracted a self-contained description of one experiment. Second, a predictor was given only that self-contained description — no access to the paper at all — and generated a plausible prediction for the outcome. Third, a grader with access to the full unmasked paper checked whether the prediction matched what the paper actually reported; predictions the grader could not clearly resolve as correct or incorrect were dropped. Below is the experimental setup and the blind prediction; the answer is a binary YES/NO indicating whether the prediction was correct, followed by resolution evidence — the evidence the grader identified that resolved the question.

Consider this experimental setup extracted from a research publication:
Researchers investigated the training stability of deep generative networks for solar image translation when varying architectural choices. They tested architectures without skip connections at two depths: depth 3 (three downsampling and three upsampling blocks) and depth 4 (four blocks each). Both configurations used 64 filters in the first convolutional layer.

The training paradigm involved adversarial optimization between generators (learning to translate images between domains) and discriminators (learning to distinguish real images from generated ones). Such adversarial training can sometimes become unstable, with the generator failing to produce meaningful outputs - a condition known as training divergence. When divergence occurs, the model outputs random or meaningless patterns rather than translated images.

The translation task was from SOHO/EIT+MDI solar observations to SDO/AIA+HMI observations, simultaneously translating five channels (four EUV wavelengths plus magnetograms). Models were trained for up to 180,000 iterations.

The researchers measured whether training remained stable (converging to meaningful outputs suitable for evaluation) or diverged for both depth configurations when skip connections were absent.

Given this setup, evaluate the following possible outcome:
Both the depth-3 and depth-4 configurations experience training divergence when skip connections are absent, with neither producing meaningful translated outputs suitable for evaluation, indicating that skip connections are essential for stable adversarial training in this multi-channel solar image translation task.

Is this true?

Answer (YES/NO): NO